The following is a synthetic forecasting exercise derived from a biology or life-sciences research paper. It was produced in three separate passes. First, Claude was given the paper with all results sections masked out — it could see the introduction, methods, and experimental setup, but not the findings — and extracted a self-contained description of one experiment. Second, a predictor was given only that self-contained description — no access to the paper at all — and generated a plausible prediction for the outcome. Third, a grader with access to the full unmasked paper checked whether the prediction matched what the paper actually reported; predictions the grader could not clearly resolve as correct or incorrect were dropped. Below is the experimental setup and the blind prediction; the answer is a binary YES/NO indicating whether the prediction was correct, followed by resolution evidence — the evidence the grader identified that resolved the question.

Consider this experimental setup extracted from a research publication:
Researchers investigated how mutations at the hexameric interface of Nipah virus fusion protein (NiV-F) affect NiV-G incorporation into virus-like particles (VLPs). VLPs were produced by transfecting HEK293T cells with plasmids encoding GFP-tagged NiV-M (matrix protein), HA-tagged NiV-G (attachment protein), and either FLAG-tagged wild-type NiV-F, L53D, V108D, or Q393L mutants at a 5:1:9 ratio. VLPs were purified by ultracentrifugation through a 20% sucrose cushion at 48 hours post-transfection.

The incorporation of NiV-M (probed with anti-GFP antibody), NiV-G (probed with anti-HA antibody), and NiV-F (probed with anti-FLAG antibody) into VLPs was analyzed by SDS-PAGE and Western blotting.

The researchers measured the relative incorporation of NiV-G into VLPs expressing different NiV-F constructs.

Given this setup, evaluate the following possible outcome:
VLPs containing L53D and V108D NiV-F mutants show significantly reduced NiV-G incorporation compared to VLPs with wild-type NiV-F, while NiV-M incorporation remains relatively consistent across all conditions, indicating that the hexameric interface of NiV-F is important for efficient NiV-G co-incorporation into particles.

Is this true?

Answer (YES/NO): NO